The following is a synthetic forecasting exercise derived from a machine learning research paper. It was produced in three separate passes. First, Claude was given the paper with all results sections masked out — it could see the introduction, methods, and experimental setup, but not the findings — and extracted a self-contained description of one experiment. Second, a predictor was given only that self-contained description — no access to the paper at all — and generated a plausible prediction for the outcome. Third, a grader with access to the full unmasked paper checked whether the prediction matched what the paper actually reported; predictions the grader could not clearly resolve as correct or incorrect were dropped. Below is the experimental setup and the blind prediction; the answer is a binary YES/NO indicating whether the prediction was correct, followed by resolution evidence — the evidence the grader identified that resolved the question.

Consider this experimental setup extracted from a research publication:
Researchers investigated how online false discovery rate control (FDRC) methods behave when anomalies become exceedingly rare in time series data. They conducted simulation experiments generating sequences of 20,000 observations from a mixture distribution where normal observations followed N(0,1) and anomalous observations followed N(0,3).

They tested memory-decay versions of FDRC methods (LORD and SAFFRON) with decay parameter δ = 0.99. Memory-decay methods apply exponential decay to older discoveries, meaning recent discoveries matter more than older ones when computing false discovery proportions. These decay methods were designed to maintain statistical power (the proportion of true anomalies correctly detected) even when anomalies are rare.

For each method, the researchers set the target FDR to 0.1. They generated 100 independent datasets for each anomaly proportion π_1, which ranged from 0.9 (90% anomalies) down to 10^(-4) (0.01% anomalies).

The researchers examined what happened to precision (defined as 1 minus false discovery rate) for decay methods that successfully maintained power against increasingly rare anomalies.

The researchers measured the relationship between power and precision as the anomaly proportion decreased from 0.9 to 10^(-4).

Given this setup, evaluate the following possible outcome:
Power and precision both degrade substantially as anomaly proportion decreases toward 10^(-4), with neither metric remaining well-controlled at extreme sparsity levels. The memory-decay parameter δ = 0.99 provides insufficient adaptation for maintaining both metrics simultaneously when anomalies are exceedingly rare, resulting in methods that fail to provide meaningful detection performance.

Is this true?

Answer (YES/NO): NO